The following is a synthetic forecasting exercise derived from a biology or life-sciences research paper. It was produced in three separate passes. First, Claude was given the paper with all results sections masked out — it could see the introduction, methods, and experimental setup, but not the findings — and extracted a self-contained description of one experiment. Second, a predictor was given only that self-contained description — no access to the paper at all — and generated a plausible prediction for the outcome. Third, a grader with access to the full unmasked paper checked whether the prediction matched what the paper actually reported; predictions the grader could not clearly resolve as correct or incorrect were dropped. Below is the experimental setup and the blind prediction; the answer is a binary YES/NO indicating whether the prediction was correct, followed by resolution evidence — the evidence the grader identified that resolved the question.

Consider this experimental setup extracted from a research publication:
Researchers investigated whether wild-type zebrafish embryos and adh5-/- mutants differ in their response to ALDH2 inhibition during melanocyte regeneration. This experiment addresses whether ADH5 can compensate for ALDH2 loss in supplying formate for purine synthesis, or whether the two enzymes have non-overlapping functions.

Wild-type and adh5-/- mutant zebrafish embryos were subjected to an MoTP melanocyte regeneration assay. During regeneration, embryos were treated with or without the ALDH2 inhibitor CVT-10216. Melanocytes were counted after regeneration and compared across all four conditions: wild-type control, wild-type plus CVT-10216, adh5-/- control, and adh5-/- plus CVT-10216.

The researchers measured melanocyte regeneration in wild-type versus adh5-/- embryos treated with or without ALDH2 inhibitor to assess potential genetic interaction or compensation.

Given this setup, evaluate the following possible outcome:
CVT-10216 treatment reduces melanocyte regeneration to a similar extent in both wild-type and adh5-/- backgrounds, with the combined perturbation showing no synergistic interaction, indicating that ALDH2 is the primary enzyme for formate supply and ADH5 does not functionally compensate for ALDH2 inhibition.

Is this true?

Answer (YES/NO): YES